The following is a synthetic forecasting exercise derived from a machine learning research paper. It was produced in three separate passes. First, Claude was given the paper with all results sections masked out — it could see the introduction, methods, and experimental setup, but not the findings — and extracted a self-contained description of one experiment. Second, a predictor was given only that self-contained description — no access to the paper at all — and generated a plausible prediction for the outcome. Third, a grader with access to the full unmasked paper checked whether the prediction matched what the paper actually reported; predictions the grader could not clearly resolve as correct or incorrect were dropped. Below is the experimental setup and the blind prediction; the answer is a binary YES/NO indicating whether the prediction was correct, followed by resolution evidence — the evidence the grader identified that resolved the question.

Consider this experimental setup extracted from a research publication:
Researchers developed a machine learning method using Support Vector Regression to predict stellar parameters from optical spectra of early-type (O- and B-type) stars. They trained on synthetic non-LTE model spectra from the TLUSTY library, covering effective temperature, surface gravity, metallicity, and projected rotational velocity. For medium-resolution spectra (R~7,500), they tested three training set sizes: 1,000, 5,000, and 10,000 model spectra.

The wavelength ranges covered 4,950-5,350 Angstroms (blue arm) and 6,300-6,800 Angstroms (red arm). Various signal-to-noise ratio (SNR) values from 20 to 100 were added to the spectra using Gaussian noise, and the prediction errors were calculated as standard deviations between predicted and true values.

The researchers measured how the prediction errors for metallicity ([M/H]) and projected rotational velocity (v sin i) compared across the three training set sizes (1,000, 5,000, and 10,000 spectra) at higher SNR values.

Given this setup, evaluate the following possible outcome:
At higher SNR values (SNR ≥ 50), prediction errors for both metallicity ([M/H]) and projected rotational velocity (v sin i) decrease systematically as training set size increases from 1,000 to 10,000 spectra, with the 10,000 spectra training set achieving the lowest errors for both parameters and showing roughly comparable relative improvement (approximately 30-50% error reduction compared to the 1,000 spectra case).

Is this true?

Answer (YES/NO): NO